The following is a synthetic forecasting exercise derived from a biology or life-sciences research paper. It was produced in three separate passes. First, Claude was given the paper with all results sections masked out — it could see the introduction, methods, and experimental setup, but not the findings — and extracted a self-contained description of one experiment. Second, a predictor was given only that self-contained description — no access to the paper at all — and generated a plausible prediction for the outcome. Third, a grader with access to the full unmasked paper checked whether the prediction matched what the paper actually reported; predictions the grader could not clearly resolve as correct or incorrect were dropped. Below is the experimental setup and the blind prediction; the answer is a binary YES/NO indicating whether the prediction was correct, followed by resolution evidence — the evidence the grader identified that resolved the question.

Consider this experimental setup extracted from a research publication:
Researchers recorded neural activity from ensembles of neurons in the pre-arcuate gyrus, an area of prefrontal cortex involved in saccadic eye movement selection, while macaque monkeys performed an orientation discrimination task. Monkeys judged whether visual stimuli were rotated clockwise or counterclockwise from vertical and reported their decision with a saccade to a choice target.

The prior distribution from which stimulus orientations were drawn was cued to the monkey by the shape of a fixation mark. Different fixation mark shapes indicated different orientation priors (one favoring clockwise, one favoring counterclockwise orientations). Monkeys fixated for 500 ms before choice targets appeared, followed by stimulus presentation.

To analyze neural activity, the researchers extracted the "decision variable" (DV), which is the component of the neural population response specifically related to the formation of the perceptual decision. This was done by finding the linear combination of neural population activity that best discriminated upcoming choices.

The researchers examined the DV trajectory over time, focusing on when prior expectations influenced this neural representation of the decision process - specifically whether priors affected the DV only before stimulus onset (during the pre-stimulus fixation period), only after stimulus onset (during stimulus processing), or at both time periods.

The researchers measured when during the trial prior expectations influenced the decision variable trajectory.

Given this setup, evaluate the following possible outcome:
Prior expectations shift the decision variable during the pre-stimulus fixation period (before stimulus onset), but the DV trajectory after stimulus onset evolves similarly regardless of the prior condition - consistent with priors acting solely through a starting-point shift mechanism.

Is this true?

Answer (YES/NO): NO